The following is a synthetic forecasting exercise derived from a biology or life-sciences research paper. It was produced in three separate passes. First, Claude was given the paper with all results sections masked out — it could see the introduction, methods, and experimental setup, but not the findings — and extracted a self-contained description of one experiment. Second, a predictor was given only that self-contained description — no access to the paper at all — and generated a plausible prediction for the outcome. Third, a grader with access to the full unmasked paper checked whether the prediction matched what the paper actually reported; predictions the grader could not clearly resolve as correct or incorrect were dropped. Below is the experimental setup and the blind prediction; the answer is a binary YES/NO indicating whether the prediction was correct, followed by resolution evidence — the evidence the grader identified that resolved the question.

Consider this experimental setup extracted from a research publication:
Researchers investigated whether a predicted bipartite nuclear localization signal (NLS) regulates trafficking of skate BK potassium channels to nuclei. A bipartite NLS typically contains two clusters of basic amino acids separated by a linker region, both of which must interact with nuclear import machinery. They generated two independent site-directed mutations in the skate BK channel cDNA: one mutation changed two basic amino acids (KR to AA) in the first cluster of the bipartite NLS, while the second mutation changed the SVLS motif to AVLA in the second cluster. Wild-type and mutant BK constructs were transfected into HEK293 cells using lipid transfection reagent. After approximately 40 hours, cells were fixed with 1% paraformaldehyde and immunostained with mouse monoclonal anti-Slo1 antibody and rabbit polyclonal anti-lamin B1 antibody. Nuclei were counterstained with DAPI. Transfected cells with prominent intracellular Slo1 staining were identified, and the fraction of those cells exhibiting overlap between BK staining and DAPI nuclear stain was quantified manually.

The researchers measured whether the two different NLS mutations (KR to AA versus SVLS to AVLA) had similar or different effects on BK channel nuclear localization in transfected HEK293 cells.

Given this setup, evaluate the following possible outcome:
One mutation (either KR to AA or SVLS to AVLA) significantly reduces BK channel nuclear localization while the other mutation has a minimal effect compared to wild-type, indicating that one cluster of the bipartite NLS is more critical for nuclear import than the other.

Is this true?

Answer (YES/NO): NO